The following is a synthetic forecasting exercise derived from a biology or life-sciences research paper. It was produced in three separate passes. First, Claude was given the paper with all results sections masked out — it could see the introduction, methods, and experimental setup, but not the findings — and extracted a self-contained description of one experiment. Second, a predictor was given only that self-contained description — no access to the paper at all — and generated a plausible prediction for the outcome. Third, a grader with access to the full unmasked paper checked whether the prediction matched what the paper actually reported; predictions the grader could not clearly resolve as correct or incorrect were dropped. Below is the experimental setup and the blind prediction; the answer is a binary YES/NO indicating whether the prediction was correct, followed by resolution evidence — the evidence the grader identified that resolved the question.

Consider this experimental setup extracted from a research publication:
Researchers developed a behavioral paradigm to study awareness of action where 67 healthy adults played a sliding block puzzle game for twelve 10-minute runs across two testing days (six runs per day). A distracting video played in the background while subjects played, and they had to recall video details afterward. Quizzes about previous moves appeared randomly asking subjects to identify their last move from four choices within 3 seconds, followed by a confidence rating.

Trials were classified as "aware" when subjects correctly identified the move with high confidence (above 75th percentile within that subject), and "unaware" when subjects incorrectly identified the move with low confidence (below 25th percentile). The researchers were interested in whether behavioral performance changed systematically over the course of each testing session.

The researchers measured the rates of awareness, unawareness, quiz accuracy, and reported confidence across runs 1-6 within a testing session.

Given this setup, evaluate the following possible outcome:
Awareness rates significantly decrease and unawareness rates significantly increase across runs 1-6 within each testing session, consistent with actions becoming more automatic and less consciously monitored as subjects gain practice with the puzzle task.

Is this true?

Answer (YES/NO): YES